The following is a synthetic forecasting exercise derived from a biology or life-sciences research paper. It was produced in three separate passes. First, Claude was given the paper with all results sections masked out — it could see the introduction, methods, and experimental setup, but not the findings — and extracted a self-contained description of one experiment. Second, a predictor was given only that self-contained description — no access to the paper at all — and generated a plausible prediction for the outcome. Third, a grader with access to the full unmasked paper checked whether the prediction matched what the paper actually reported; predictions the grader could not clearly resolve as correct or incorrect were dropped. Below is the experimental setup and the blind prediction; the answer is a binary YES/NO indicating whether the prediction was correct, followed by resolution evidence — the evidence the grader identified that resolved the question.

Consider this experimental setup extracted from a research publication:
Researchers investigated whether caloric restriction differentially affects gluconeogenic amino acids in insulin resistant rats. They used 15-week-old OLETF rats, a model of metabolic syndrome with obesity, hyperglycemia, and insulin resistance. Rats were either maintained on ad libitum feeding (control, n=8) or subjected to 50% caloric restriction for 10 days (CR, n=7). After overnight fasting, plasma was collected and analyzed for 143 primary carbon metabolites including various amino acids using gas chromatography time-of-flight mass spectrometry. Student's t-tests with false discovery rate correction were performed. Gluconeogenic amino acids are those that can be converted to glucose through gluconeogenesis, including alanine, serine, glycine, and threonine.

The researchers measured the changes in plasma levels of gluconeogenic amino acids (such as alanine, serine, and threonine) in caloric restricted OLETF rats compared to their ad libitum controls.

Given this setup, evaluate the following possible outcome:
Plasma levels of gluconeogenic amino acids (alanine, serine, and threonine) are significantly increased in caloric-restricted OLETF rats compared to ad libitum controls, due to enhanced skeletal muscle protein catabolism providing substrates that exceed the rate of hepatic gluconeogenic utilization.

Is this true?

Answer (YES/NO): YES